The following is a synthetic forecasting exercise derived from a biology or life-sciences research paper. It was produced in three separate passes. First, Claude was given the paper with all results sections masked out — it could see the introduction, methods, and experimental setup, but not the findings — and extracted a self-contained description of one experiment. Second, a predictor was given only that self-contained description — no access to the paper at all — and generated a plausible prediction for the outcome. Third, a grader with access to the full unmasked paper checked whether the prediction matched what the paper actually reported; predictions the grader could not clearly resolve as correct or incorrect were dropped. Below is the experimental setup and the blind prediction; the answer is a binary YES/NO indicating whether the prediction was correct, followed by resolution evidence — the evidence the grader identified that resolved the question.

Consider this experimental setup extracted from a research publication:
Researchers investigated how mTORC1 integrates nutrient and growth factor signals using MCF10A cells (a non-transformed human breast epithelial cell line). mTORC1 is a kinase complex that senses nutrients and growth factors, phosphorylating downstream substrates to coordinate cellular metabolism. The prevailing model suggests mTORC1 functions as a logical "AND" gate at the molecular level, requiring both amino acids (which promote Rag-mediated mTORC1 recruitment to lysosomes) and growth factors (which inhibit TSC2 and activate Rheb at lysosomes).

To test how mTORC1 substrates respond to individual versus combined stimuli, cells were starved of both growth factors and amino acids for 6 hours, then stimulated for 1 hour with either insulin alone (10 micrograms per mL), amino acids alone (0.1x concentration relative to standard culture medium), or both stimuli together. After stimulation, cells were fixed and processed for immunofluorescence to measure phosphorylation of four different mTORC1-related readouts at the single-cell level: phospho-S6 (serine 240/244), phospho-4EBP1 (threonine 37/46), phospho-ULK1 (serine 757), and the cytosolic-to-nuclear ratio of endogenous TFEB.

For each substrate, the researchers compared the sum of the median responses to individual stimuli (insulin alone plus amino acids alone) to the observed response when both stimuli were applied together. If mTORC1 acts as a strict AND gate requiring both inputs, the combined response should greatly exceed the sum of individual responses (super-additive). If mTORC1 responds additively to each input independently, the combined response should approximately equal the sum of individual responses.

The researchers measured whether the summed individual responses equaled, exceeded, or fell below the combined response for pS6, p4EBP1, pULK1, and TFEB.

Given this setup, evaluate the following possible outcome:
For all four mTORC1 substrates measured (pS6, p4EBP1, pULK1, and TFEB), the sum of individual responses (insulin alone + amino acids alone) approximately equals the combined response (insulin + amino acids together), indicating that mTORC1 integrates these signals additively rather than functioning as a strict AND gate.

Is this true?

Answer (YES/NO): NO